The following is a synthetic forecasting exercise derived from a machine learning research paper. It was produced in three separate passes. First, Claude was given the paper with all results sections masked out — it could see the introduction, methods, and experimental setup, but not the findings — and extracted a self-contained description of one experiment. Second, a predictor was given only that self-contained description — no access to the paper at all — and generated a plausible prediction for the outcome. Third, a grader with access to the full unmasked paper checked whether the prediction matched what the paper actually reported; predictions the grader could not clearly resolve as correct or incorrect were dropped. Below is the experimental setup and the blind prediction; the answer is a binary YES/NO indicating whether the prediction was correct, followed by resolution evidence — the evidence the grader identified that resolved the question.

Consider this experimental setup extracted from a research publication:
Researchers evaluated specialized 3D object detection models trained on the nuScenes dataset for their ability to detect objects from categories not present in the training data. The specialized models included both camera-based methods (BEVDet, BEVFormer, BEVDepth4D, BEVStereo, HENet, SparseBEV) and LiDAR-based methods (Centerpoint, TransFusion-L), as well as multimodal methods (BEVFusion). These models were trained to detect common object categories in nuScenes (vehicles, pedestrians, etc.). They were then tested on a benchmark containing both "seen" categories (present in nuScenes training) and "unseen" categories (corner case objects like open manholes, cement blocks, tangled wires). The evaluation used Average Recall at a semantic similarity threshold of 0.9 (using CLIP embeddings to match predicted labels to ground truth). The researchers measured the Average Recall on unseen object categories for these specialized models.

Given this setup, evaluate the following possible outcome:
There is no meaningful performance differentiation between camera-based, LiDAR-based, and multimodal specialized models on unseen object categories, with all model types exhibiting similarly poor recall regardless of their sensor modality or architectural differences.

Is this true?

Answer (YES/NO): YES